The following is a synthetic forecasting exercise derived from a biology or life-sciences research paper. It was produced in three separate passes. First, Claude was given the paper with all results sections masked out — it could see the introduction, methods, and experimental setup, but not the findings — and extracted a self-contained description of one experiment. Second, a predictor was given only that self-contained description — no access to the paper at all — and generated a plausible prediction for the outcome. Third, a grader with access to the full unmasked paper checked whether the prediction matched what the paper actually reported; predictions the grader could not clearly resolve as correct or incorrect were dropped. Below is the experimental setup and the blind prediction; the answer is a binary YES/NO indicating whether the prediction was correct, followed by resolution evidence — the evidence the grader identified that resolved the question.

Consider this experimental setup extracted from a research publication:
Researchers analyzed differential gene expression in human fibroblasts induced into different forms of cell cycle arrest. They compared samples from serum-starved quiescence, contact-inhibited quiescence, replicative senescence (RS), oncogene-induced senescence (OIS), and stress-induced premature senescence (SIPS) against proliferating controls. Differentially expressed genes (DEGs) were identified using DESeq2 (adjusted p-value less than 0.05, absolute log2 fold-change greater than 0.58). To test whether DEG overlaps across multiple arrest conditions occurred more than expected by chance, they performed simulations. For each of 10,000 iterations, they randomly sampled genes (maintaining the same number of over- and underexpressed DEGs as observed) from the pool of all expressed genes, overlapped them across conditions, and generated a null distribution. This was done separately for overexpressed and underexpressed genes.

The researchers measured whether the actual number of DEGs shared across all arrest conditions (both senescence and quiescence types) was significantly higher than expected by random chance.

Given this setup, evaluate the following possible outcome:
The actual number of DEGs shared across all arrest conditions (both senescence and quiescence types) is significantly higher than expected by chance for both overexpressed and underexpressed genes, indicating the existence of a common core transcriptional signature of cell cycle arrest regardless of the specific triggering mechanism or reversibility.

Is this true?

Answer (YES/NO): YES